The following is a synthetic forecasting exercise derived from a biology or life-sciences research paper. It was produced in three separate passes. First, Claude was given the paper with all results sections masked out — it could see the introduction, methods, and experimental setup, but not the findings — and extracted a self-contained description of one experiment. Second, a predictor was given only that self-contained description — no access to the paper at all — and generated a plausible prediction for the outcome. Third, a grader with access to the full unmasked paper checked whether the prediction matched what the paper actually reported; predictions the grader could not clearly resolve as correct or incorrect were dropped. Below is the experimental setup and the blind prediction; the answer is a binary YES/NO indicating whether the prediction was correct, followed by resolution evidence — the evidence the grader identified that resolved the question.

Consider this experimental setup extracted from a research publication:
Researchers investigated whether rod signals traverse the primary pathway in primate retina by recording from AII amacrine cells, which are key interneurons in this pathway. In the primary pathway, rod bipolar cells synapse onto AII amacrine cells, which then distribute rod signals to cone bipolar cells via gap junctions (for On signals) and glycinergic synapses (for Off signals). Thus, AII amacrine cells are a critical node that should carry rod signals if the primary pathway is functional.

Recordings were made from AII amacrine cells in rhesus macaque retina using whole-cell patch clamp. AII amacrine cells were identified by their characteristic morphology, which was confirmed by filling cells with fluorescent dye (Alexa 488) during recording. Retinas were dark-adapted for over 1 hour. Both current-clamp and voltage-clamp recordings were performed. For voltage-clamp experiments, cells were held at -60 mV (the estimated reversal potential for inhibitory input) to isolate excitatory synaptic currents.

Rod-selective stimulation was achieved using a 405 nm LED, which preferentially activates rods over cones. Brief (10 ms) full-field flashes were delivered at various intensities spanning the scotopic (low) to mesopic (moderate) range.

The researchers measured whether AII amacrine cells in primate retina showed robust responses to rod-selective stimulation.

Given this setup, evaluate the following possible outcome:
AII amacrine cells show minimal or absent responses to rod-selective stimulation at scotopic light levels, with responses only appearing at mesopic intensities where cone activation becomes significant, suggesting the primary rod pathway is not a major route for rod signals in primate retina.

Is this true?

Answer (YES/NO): NO